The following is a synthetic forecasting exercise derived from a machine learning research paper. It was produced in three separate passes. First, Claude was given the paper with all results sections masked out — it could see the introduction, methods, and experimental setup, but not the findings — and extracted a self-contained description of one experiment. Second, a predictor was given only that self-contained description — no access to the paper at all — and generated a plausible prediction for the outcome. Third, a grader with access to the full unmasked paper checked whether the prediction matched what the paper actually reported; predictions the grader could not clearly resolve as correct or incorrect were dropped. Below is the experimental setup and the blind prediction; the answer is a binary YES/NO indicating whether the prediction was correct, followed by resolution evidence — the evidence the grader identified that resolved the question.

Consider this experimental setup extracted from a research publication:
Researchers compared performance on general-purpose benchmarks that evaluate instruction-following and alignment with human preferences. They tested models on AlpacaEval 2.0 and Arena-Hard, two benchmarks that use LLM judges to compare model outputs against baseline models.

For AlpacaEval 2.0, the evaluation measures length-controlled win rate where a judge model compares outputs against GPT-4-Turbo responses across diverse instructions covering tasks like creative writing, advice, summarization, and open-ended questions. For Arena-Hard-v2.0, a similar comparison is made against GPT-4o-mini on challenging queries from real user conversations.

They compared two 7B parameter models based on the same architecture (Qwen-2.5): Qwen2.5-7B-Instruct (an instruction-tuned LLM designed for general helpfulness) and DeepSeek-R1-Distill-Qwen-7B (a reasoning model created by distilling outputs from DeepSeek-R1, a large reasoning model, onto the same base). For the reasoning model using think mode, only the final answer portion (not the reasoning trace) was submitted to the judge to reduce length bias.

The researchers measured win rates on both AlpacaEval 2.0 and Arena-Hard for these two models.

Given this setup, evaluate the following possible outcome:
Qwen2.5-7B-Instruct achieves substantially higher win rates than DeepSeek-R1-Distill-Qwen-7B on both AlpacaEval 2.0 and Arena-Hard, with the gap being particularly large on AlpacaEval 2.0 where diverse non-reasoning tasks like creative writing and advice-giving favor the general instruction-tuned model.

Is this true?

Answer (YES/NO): YES